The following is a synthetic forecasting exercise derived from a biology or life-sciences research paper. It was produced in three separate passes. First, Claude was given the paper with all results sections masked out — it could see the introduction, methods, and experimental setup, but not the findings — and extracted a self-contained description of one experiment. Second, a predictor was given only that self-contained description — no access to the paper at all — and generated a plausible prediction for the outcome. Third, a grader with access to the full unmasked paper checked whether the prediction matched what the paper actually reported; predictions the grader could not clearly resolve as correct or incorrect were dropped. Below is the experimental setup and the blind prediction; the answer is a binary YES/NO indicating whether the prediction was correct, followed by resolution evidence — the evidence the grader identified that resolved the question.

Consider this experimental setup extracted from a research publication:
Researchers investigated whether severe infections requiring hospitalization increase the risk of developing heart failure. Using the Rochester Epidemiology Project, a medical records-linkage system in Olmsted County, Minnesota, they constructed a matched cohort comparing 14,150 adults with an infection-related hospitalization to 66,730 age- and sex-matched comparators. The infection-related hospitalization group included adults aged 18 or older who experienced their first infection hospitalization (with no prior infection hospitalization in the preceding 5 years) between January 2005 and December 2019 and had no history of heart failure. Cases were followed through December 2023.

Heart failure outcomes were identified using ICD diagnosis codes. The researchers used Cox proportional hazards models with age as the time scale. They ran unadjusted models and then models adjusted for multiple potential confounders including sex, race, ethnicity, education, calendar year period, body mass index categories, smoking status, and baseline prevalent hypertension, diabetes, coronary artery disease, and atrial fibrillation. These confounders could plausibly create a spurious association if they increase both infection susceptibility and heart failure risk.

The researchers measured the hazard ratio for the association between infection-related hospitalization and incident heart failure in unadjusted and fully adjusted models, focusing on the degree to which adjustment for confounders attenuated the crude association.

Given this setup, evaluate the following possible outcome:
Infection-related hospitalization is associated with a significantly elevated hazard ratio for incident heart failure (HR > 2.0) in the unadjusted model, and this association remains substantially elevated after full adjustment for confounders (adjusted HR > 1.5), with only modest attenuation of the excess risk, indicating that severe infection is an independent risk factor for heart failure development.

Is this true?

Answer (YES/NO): NO